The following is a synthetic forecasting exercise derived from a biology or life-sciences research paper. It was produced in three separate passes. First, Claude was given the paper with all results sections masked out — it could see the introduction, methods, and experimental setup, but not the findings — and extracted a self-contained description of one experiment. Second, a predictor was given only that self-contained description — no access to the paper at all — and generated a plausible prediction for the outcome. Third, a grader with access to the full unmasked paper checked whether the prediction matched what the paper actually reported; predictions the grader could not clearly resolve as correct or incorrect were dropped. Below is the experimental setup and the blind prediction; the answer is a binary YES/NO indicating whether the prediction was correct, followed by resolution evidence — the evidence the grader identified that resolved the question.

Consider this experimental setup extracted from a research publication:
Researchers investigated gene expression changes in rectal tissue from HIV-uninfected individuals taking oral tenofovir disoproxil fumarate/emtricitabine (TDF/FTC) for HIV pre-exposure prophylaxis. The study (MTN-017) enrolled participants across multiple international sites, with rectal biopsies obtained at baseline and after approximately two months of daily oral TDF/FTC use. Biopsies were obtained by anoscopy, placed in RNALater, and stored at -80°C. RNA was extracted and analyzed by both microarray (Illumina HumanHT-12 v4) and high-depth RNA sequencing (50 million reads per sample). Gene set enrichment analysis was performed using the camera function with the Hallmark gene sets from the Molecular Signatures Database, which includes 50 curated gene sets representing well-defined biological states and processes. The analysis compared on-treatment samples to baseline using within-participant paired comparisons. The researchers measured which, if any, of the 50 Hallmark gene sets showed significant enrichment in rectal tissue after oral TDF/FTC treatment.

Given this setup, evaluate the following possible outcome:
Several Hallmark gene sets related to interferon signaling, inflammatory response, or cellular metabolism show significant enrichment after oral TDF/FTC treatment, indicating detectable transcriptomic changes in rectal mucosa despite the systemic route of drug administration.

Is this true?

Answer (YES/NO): NO